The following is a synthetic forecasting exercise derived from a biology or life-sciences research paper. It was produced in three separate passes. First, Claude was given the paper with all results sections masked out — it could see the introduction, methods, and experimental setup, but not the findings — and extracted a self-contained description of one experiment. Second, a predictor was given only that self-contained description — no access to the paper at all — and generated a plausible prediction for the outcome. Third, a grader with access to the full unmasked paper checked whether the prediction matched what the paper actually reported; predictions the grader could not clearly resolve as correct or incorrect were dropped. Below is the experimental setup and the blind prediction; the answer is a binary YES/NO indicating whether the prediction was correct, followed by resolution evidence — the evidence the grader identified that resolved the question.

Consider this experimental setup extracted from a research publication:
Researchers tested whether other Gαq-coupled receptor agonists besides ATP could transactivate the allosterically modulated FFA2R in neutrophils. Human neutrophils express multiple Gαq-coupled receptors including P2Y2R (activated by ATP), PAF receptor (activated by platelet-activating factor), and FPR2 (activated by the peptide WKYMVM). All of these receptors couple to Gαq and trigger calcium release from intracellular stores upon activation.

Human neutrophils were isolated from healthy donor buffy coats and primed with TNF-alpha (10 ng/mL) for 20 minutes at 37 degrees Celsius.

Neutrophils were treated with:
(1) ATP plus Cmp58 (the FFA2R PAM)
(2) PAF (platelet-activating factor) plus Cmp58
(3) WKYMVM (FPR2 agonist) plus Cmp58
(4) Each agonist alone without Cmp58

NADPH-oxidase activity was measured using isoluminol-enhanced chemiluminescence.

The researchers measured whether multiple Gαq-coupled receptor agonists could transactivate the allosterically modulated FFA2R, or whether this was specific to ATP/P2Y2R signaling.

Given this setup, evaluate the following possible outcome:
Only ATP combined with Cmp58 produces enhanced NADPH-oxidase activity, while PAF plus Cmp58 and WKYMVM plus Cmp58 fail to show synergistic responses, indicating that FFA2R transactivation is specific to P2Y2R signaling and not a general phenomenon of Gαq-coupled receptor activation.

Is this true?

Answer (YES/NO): NO